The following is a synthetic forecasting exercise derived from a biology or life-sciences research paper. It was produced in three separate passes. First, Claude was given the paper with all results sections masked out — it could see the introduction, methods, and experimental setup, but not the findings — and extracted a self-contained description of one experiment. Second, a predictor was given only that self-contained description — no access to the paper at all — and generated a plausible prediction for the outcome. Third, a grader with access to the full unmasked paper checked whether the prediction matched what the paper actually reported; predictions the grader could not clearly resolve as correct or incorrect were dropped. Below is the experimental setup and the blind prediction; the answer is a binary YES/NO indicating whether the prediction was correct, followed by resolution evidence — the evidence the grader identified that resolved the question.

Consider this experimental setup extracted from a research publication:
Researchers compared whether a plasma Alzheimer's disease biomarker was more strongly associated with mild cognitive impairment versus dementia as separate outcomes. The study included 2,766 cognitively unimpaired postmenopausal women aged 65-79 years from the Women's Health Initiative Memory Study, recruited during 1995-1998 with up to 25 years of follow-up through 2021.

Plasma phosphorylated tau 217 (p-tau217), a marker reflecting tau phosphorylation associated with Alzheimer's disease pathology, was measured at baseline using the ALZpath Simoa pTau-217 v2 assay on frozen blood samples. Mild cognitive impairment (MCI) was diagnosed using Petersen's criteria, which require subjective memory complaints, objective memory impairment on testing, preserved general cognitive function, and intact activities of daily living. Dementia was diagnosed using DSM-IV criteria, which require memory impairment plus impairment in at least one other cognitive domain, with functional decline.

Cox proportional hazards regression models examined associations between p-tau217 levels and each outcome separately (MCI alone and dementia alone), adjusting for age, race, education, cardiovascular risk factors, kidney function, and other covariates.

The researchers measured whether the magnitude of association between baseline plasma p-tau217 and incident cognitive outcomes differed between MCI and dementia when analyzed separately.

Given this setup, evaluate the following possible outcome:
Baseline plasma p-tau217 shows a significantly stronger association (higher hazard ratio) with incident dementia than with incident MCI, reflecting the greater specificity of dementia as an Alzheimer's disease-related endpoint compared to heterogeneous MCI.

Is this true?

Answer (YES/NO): YES